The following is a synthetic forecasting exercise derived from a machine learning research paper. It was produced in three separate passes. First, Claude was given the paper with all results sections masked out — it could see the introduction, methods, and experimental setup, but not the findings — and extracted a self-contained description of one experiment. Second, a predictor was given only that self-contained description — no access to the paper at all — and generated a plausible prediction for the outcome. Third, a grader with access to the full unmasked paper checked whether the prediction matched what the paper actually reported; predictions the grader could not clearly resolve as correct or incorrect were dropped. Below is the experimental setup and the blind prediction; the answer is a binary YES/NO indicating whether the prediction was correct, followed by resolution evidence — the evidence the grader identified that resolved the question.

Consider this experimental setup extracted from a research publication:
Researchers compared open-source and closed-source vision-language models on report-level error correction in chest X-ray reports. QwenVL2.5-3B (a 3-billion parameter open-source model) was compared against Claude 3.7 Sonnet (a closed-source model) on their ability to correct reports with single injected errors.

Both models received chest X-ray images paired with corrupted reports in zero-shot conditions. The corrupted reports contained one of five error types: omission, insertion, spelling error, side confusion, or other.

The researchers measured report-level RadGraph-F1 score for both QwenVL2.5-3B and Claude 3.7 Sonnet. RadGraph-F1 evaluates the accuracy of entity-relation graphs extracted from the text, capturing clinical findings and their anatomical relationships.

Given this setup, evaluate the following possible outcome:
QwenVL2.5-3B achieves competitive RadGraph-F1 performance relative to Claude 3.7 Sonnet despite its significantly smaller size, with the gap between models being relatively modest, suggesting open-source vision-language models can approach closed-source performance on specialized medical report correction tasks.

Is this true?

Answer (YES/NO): YES